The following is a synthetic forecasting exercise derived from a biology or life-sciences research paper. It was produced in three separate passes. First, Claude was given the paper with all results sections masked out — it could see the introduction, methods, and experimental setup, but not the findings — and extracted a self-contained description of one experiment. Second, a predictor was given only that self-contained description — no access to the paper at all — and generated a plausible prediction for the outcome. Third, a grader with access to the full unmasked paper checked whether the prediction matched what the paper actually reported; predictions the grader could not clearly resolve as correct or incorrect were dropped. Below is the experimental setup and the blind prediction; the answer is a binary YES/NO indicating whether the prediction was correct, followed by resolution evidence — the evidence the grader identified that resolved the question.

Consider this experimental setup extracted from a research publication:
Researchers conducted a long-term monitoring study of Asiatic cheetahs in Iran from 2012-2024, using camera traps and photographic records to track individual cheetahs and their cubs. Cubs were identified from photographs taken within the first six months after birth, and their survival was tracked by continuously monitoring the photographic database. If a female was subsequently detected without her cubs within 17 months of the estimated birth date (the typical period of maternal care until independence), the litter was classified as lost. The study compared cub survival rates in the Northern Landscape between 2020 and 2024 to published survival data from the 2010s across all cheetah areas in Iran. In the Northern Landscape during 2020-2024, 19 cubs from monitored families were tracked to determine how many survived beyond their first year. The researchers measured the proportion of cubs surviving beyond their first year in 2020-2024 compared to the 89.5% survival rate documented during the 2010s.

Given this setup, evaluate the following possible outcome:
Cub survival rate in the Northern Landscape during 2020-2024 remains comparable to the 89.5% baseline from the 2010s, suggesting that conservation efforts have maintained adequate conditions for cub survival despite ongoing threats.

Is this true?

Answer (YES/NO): NO